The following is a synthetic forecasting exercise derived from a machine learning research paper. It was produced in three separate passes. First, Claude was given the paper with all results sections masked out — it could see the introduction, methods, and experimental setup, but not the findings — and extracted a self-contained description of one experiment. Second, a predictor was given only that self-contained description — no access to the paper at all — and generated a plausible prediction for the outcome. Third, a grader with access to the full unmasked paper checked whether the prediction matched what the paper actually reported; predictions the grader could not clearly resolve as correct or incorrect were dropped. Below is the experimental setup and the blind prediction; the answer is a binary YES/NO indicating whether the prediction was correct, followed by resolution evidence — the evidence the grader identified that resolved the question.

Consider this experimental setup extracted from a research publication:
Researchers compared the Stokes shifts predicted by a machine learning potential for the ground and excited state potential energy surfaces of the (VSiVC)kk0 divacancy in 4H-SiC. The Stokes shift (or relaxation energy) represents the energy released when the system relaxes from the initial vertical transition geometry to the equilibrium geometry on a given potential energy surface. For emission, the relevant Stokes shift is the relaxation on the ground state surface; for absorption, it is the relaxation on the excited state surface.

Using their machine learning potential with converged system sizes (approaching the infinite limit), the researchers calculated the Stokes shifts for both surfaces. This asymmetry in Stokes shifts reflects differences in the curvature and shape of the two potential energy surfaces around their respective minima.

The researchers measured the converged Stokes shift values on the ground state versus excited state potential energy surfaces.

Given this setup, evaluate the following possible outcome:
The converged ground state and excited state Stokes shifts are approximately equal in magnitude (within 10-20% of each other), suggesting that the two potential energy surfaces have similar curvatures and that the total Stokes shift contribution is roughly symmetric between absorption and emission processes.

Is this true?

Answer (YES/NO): YES